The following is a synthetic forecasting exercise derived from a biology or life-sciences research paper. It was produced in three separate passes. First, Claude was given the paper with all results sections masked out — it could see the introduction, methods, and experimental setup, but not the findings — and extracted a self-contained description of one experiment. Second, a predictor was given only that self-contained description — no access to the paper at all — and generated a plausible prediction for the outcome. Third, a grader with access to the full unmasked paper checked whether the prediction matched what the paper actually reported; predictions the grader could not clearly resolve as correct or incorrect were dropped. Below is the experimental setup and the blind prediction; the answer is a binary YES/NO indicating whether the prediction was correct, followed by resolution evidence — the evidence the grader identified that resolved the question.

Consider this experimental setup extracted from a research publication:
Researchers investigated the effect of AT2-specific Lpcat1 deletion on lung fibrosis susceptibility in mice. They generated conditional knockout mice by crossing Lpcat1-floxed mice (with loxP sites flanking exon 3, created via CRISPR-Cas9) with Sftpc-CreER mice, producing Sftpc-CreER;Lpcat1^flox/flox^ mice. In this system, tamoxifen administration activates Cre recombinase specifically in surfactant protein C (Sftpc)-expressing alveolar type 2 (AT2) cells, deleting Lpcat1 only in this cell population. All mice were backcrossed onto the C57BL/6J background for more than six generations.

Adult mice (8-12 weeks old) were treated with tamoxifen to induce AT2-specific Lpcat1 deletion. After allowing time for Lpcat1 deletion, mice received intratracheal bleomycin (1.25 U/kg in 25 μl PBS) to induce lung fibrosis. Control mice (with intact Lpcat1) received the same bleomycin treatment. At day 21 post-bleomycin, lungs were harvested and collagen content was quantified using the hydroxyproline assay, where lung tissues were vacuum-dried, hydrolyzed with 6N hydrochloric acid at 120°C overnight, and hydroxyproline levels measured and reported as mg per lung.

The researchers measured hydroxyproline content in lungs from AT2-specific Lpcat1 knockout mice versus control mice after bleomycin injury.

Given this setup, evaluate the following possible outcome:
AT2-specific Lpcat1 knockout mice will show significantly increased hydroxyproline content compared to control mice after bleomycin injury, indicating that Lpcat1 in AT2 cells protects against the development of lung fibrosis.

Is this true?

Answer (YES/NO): YES